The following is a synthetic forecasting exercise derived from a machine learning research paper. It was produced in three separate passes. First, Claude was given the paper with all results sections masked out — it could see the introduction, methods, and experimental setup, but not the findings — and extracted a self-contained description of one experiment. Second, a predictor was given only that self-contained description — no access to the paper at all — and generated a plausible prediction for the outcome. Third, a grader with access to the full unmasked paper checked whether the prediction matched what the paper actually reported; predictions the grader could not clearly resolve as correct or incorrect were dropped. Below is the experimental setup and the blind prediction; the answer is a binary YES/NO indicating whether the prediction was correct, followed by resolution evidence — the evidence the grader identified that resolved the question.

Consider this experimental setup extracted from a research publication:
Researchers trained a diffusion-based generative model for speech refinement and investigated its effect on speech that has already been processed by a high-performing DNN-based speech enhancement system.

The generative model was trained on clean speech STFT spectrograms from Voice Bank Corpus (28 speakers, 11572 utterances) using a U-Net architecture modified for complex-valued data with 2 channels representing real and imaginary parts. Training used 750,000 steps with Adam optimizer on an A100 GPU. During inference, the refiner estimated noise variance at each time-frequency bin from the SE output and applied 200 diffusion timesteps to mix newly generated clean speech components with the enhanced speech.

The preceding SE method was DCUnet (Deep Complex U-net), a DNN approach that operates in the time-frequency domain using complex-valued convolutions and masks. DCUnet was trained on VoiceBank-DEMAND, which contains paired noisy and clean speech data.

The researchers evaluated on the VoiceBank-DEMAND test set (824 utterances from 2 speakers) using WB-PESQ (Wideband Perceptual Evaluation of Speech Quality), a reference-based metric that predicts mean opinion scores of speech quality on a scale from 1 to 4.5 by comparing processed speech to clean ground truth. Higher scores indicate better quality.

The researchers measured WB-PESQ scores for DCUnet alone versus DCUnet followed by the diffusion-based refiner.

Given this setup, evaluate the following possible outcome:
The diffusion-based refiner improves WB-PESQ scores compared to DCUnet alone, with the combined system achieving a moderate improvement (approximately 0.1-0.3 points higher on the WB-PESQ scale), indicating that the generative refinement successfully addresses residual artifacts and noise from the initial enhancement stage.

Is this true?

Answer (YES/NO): NO